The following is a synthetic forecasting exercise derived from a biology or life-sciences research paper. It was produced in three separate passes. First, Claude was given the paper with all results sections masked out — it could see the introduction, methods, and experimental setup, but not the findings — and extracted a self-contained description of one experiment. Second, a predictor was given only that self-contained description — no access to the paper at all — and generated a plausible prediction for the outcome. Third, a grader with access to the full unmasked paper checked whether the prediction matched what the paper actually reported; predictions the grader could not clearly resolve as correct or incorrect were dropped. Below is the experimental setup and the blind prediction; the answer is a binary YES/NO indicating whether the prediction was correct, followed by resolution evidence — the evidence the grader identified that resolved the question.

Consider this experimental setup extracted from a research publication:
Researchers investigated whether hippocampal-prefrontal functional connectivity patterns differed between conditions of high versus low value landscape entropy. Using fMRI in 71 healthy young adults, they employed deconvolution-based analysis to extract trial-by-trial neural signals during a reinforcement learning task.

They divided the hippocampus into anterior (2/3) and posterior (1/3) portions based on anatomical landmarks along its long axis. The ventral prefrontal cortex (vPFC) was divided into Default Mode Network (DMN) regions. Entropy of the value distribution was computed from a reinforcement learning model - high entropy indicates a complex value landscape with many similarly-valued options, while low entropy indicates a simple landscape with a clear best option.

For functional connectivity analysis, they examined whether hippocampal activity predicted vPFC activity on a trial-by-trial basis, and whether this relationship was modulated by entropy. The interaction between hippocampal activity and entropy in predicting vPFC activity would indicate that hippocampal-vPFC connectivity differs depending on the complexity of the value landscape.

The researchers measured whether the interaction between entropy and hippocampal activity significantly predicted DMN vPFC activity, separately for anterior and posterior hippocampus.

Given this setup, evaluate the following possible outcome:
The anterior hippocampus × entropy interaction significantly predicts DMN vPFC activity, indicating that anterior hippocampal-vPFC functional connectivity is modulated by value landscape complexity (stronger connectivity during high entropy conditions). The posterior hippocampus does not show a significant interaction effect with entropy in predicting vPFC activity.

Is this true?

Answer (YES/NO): NO